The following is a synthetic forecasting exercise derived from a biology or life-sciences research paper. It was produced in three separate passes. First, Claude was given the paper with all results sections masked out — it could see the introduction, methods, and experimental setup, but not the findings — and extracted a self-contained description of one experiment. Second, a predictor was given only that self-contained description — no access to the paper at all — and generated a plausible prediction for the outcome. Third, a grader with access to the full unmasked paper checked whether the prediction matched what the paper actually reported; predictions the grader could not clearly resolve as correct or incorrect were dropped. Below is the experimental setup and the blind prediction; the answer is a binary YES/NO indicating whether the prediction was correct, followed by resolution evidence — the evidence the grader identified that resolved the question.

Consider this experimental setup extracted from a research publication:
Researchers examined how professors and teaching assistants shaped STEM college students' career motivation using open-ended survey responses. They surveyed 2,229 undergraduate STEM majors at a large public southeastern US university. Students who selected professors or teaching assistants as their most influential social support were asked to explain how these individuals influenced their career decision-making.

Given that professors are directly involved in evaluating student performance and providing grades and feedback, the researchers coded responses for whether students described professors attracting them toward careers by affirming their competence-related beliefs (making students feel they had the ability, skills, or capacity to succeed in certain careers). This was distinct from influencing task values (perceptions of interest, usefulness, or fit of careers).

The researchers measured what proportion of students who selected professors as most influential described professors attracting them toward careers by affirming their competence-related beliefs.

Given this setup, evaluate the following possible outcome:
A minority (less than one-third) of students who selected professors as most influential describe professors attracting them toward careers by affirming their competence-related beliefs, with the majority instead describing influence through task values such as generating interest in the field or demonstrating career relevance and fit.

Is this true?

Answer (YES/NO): YES